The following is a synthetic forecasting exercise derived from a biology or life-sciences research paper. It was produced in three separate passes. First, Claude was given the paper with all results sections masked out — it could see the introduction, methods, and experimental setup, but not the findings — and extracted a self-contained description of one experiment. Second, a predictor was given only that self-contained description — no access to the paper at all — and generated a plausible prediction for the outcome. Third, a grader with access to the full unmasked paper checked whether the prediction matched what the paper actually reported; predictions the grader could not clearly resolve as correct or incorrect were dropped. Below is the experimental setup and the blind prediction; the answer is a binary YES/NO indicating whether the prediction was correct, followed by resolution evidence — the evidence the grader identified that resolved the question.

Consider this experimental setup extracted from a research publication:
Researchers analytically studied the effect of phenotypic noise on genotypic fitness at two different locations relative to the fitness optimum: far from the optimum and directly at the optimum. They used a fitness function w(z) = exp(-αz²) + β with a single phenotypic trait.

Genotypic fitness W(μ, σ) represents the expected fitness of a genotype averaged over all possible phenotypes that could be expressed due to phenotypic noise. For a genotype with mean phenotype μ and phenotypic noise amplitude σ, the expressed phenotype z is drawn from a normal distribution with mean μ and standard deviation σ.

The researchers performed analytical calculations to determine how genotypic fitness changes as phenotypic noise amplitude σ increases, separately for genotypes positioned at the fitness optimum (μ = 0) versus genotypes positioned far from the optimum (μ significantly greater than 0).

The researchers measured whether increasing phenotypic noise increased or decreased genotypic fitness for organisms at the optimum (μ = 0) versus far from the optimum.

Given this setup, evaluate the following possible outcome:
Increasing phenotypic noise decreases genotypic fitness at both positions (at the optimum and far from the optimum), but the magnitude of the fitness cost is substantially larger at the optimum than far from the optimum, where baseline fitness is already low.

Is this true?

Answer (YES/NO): NO